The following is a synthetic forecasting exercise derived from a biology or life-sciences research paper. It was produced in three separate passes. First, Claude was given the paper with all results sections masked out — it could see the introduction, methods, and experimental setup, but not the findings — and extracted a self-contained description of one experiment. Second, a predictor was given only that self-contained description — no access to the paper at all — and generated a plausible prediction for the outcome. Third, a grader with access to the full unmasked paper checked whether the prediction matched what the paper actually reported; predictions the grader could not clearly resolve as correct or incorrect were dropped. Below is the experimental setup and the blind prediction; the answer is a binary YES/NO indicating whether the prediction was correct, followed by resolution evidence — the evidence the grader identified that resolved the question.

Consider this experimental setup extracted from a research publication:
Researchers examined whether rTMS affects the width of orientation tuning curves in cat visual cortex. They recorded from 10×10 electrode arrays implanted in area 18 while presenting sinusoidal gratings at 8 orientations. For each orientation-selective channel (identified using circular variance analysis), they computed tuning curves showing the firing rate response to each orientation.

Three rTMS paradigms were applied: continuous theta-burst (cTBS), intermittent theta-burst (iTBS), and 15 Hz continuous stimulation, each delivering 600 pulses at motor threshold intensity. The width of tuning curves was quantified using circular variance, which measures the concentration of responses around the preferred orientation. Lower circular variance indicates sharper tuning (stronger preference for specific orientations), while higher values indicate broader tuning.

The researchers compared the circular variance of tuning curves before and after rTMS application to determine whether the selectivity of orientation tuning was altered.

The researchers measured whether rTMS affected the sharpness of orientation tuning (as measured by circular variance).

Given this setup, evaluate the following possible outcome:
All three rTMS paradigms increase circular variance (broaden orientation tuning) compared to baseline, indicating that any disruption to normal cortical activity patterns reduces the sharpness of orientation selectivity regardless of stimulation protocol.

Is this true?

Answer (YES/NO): NO